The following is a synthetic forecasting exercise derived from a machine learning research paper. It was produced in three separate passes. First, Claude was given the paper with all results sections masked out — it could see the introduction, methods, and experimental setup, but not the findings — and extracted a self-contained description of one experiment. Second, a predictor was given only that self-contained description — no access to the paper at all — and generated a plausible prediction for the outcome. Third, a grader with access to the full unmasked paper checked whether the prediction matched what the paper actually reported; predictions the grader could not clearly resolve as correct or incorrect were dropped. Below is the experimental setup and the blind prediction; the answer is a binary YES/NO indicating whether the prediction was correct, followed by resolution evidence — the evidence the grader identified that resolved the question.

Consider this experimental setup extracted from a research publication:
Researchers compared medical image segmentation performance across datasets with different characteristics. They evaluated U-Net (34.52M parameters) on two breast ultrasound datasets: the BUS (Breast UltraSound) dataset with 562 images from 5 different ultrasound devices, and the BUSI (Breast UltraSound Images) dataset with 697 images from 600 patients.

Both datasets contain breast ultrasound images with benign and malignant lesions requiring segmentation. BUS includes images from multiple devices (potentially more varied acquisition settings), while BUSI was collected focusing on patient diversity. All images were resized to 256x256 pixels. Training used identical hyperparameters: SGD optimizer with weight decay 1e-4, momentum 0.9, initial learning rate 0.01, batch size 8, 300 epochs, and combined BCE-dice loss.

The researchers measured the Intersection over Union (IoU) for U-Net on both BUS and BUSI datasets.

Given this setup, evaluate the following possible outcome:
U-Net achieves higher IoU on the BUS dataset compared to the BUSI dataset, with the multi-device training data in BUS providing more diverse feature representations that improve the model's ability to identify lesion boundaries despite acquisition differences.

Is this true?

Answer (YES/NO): YES